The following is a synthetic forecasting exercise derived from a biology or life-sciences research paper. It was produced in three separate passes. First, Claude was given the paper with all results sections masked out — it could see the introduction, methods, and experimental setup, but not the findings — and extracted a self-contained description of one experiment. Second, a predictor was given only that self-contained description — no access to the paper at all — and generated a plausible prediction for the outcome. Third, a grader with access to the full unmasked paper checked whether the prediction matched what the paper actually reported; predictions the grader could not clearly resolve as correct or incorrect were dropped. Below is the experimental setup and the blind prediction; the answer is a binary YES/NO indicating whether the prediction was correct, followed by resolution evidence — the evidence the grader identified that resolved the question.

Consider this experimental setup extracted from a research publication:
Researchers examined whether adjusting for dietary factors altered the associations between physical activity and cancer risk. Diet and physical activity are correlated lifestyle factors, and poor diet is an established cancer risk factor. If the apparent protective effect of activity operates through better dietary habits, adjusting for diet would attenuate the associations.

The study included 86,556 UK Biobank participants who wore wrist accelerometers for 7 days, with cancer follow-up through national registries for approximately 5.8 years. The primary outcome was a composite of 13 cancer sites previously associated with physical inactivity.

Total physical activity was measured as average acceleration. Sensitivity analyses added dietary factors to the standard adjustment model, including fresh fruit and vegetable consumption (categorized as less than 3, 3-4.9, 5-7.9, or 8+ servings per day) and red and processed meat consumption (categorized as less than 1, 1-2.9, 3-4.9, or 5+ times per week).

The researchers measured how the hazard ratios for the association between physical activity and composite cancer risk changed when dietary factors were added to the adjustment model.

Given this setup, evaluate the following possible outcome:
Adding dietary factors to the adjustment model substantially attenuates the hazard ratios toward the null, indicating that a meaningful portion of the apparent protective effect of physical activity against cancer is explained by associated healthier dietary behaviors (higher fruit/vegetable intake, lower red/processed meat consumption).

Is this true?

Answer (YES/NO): NO